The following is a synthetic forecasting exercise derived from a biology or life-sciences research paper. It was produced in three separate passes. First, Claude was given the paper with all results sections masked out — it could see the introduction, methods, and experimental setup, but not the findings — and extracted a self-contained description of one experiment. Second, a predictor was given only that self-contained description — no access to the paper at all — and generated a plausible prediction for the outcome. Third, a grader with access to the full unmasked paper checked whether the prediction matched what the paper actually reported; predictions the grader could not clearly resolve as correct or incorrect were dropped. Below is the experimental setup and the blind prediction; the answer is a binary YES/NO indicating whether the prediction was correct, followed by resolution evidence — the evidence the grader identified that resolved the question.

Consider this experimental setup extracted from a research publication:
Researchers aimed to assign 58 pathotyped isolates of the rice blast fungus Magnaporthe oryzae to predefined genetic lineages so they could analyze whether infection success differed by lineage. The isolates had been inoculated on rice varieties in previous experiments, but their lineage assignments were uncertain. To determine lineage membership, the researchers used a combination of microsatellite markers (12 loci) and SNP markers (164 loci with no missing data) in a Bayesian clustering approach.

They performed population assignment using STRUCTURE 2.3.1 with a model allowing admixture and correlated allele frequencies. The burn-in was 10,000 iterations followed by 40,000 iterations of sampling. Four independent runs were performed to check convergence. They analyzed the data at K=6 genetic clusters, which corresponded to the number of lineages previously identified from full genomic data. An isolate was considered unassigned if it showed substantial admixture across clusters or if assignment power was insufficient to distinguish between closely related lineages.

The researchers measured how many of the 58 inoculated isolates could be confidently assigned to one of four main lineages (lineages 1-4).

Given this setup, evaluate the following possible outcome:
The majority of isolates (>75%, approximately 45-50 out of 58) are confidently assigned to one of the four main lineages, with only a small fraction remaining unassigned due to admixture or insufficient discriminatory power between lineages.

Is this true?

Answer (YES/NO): YES